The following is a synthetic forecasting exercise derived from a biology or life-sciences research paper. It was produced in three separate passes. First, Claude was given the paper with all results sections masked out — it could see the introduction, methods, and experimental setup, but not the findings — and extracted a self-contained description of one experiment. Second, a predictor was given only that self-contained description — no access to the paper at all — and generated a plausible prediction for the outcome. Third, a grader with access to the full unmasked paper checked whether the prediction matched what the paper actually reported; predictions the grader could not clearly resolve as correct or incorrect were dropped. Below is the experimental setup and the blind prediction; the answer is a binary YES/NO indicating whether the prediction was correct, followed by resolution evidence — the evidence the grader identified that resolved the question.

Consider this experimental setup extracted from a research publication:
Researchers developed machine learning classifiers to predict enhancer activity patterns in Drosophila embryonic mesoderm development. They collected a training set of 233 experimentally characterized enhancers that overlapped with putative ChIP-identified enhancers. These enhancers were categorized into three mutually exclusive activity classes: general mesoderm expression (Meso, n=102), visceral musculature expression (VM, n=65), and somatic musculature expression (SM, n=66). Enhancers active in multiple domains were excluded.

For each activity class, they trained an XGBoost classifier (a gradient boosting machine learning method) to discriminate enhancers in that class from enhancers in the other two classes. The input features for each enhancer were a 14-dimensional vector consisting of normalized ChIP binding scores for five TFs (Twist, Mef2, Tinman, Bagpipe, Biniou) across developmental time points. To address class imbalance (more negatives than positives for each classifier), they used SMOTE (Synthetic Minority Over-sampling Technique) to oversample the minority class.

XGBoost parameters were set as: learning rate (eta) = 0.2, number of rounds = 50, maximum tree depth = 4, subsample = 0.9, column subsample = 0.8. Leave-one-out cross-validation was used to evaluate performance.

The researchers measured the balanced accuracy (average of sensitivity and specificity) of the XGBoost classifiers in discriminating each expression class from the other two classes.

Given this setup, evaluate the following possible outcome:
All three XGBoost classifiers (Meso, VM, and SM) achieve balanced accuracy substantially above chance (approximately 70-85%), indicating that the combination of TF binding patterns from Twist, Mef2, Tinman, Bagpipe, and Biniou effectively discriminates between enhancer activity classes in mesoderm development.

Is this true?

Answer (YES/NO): YES